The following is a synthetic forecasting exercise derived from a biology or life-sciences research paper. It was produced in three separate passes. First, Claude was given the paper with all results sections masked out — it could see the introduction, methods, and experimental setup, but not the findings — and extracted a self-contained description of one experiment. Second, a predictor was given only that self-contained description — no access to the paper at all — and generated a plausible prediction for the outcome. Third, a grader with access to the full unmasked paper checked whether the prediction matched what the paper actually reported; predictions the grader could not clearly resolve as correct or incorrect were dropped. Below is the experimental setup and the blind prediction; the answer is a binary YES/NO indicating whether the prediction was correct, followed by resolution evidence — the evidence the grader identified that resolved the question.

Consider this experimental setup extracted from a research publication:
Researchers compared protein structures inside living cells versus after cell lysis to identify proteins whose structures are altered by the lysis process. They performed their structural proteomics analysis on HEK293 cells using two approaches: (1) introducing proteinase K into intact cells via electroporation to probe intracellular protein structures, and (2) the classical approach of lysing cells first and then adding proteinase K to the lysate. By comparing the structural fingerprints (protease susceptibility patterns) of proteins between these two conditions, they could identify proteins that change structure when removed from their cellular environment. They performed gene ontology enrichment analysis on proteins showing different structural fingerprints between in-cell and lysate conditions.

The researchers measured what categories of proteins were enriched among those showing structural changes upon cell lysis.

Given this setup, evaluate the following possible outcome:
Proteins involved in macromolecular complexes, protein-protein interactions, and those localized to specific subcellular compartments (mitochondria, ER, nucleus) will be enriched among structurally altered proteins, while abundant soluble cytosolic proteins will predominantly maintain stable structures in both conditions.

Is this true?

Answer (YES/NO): NO